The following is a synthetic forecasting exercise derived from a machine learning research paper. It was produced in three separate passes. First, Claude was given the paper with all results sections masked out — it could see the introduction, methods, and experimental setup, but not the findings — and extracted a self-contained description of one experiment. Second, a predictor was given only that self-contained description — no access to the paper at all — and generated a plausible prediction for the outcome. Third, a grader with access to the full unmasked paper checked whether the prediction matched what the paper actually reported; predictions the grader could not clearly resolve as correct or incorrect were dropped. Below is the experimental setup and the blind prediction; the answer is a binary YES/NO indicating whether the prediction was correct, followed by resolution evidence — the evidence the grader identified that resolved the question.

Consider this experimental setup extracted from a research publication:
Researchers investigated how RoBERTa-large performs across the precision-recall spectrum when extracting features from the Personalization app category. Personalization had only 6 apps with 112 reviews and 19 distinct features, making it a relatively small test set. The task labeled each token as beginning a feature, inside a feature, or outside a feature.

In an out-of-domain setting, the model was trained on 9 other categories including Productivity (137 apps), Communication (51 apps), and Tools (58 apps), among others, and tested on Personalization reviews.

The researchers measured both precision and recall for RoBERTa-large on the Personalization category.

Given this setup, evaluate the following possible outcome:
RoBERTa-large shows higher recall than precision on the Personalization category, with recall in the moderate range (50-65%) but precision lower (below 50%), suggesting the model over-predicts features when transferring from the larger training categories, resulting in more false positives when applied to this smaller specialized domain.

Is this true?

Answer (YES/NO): NO